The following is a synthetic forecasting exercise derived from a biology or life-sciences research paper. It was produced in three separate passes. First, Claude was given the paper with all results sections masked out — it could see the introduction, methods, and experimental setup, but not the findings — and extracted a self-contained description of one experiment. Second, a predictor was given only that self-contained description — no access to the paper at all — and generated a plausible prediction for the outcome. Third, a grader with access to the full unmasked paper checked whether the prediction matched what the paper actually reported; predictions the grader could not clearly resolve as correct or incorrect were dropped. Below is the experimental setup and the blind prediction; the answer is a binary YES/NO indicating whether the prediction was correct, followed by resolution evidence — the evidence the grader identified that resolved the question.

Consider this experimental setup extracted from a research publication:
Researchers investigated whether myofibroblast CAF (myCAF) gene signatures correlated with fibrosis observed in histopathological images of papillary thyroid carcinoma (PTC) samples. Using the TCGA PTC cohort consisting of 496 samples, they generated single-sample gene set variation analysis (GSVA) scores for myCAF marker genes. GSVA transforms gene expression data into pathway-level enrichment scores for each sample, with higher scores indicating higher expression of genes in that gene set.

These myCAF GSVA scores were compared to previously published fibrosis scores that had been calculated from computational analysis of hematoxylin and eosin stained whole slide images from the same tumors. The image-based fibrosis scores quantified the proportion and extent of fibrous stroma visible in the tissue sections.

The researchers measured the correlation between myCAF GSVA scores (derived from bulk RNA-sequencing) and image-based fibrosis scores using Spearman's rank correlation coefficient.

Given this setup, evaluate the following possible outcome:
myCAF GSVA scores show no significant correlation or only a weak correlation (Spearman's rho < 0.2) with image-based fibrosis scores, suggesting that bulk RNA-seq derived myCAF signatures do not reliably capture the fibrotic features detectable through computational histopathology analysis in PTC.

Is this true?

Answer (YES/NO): NO